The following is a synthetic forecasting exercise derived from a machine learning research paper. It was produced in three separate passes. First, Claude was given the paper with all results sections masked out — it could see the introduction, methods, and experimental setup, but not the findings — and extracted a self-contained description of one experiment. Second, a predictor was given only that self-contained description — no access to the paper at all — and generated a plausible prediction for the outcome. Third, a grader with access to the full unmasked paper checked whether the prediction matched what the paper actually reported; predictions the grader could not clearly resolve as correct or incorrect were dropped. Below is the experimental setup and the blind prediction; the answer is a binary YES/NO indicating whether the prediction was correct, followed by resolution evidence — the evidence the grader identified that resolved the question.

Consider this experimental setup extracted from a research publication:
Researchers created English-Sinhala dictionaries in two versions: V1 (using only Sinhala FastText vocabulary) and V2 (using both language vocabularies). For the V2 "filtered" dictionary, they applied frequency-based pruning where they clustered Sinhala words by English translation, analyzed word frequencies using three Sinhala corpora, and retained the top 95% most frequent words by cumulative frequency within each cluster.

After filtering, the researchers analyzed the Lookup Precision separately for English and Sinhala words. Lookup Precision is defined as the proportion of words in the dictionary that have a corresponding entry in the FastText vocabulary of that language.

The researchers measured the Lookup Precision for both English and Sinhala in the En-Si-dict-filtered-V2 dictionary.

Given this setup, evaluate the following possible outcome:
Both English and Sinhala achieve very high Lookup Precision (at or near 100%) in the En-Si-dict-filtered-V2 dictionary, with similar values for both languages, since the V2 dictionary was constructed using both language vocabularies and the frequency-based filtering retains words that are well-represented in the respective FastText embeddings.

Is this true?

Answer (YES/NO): NO